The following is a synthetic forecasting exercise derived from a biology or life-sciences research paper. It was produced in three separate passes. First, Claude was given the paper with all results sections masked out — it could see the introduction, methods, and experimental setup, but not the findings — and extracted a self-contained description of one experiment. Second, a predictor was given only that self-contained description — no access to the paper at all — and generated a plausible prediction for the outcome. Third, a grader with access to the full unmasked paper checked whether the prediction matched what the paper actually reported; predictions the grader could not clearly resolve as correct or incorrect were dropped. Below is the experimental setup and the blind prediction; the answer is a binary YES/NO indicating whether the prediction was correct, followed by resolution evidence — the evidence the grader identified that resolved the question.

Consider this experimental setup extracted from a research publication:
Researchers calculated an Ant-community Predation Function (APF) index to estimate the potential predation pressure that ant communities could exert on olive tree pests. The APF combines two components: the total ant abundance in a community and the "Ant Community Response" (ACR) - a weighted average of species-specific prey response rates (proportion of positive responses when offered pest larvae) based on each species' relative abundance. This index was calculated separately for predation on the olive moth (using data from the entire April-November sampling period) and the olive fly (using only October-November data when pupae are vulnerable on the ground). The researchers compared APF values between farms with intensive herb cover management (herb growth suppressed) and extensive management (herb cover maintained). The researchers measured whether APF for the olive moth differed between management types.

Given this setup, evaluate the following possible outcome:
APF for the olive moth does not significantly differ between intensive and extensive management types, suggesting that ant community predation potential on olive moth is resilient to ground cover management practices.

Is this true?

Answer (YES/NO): NO